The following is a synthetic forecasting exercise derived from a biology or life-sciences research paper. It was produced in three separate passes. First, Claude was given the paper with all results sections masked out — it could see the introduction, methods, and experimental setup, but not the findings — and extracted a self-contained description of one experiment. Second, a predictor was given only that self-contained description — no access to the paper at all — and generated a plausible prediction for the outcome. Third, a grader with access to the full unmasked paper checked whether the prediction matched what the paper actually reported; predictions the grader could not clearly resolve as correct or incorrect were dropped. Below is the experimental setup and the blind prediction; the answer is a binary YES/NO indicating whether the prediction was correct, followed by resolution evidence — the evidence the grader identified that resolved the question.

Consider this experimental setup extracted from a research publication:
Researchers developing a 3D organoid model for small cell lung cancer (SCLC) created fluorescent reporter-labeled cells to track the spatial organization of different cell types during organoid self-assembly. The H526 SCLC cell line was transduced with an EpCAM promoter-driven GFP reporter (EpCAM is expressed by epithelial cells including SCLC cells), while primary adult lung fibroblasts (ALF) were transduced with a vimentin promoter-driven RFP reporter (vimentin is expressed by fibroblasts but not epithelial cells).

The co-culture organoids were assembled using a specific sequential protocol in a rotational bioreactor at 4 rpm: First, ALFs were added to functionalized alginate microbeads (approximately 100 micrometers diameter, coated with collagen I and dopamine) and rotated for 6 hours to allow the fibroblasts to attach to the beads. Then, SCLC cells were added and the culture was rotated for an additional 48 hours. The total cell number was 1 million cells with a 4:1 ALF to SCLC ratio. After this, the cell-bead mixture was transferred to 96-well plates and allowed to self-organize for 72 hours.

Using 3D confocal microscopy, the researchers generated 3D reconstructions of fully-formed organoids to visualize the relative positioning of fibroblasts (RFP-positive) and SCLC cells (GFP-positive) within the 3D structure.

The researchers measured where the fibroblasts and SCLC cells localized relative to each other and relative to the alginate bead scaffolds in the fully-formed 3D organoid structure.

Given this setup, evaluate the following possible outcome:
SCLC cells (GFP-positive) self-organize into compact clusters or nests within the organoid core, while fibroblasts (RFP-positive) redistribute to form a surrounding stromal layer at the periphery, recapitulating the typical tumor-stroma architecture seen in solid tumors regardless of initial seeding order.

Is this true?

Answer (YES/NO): NO